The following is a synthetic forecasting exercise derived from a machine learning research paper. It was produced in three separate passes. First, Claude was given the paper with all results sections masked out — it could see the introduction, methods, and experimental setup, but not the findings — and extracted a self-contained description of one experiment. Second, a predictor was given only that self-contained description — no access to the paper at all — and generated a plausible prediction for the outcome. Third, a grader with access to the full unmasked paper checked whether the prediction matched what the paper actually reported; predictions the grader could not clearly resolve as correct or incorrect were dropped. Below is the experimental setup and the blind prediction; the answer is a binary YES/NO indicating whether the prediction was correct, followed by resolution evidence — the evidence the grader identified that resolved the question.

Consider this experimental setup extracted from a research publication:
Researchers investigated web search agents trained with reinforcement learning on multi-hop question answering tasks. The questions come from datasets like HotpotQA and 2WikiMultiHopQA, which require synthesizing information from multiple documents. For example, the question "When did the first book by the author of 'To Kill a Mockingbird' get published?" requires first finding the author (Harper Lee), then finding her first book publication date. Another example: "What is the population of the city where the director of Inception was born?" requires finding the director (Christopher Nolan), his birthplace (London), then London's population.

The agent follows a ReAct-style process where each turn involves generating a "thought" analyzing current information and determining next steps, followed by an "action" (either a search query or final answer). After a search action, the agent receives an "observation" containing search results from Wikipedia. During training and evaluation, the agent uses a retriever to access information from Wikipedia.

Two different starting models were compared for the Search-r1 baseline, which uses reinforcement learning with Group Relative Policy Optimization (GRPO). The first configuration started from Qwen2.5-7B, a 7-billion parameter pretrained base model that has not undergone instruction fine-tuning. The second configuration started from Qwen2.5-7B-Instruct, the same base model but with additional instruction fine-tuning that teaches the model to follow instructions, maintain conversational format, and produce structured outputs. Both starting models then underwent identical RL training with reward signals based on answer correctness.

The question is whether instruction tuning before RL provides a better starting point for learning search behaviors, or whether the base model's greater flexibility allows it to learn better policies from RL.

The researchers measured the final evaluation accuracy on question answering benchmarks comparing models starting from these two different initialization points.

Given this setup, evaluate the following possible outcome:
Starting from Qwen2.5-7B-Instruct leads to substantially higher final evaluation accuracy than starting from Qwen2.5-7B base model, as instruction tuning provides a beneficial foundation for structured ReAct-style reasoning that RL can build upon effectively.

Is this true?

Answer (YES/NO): NO